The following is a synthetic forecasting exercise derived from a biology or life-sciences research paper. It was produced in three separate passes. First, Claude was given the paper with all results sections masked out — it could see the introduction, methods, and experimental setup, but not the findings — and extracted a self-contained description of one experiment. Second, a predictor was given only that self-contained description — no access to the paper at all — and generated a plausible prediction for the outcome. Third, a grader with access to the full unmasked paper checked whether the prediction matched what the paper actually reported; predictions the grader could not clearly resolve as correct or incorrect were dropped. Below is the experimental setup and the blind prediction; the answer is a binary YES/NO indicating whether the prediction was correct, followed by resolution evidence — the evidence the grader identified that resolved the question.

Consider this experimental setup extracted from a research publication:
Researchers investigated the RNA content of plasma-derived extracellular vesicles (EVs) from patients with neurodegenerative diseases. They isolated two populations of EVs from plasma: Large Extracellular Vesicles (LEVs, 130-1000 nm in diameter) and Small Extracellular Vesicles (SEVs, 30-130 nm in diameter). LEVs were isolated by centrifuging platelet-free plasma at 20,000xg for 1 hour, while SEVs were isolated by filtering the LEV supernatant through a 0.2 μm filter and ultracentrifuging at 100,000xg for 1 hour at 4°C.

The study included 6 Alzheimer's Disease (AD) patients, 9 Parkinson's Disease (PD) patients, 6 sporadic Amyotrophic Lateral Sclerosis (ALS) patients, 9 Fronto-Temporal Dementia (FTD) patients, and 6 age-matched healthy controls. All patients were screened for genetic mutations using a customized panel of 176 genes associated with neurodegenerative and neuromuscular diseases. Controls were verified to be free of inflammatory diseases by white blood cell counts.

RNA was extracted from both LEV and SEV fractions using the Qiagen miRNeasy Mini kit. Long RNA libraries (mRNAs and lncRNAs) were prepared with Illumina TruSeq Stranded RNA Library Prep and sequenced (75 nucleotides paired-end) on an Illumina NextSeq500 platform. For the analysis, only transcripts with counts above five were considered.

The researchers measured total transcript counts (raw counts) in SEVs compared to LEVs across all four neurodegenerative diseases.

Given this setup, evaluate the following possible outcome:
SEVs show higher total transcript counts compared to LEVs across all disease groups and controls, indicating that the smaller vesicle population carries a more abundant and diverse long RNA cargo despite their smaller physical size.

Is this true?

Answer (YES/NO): NO